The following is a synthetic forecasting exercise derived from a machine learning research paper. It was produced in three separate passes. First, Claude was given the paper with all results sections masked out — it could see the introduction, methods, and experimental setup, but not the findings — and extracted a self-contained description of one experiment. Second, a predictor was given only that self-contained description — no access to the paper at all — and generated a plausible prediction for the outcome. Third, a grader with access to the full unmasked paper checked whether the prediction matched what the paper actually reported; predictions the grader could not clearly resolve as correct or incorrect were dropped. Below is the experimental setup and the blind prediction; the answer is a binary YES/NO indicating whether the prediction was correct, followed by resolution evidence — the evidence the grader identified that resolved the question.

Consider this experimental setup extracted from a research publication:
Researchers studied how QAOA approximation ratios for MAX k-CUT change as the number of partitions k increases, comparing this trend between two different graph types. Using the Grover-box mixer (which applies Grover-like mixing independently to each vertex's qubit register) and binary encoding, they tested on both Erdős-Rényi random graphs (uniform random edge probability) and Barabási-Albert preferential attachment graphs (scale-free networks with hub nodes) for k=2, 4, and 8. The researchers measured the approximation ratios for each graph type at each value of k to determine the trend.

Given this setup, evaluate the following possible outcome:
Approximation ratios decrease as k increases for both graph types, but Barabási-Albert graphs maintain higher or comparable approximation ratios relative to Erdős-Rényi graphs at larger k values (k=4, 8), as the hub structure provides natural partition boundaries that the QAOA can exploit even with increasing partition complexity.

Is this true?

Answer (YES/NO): NO